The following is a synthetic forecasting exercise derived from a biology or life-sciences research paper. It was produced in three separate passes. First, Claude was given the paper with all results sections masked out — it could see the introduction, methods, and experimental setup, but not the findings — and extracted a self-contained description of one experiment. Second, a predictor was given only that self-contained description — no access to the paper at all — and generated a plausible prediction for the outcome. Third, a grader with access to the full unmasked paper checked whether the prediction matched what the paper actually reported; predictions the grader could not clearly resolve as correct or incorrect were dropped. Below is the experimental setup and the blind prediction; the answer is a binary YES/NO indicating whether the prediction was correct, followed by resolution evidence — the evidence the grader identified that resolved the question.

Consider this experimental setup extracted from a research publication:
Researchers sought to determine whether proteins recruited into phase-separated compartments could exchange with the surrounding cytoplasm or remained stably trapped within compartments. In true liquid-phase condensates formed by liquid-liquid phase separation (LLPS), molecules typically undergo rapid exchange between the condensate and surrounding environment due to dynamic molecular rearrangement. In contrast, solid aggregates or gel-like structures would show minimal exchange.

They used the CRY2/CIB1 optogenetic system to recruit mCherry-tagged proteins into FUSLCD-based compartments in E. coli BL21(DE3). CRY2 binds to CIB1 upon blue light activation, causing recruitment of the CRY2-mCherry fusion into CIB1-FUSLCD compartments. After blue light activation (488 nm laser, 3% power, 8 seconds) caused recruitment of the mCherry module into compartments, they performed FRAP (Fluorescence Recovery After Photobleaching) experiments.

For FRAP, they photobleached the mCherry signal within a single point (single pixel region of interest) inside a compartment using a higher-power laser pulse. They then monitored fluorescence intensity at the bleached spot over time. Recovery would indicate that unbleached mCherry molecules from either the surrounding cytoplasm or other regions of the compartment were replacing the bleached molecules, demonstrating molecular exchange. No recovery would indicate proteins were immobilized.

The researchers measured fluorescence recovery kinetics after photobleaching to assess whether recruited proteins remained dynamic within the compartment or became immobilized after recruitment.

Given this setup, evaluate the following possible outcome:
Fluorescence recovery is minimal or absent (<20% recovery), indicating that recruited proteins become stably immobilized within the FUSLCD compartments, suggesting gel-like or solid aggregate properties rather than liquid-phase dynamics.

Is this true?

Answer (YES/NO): NO